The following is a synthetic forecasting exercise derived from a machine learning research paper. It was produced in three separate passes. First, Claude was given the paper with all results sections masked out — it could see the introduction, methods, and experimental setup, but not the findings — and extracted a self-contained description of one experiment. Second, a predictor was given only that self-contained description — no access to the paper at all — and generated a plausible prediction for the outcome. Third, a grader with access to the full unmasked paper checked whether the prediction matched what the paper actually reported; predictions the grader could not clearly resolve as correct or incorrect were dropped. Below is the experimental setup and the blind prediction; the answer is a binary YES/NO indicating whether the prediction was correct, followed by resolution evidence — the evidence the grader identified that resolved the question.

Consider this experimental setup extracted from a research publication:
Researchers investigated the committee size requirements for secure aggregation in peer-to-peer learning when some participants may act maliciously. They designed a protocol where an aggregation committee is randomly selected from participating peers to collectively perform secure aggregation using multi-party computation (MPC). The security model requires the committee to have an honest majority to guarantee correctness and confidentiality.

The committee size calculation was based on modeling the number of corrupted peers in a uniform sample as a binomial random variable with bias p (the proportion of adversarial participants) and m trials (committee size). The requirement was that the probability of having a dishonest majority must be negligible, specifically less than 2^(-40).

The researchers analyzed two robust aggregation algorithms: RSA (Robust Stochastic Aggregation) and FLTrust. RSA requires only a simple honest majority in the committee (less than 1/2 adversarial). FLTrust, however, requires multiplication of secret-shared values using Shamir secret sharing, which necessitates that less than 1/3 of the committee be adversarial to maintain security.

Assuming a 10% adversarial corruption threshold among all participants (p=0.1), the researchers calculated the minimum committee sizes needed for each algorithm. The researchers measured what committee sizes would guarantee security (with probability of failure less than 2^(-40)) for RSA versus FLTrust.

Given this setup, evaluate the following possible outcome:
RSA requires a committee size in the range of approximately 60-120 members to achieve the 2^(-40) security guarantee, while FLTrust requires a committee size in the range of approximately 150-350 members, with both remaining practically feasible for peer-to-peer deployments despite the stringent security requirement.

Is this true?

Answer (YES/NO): NO